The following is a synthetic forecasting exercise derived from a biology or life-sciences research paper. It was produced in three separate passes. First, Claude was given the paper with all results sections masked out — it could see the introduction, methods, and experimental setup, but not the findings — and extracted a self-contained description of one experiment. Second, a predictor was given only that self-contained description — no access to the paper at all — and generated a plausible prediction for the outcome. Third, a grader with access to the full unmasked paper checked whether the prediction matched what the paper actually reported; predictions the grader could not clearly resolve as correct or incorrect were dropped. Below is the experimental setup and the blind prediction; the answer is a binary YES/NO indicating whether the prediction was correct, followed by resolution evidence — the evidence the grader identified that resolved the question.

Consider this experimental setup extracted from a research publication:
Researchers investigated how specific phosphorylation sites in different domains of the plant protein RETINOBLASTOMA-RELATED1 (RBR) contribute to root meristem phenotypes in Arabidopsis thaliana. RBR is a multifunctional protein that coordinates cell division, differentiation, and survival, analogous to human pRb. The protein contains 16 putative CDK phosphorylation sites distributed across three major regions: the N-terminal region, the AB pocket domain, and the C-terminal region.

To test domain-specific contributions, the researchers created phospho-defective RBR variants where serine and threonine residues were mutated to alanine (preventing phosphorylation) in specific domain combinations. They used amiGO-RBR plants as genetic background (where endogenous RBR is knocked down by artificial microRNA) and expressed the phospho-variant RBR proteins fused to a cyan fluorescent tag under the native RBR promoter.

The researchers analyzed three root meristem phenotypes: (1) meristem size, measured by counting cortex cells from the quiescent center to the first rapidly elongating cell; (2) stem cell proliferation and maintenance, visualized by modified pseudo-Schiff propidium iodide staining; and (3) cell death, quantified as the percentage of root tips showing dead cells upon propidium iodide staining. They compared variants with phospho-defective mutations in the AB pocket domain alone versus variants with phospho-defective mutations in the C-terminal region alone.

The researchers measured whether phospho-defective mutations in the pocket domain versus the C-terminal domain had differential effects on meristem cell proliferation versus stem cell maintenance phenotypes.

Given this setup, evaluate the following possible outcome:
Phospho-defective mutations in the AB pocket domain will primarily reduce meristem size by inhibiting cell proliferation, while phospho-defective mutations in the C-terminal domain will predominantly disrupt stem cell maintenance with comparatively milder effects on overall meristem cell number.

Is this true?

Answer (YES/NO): NO